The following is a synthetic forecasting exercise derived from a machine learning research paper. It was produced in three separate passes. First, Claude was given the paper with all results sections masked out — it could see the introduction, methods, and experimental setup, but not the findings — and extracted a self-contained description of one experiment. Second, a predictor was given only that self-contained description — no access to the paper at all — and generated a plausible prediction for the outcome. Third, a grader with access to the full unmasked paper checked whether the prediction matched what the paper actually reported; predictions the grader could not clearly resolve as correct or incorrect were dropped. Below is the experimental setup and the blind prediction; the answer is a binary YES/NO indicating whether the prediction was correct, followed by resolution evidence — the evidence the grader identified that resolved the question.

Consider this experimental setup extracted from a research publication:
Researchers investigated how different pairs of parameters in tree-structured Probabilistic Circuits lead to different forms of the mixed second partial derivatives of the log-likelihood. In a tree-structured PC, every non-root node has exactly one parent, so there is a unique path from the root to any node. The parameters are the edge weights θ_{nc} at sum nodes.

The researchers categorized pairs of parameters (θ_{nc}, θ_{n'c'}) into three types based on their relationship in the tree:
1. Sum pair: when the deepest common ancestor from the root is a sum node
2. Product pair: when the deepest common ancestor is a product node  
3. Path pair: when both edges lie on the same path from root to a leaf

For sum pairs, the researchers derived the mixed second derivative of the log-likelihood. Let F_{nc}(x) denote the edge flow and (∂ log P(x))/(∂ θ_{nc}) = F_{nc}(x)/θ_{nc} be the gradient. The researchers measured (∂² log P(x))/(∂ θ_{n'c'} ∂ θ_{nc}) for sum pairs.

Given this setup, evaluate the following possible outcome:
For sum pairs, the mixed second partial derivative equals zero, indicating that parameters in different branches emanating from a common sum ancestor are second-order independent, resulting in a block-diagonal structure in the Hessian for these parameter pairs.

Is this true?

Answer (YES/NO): NO